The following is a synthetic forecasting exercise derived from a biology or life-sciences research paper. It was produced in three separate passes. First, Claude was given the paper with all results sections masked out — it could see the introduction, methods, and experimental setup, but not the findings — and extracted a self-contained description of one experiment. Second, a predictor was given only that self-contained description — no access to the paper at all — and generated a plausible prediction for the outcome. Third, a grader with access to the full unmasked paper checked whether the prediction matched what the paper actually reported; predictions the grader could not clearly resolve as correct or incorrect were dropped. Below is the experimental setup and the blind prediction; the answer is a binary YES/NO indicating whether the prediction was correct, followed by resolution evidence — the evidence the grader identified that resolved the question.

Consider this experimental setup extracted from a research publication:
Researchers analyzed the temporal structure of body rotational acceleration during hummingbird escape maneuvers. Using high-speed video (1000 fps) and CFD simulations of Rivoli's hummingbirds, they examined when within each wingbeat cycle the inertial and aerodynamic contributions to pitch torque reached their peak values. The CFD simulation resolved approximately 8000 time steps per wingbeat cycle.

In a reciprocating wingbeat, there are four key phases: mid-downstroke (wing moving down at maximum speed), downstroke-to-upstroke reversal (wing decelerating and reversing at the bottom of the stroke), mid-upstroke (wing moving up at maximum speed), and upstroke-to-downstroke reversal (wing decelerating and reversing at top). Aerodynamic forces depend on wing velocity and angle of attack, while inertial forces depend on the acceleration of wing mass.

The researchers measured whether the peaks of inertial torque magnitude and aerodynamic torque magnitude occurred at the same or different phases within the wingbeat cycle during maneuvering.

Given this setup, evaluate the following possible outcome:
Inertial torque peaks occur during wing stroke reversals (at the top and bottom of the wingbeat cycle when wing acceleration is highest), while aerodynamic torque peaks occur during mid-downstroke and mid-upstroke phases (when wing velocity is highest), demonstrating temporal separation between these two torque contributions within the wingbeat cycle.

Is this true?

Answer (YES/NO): NO